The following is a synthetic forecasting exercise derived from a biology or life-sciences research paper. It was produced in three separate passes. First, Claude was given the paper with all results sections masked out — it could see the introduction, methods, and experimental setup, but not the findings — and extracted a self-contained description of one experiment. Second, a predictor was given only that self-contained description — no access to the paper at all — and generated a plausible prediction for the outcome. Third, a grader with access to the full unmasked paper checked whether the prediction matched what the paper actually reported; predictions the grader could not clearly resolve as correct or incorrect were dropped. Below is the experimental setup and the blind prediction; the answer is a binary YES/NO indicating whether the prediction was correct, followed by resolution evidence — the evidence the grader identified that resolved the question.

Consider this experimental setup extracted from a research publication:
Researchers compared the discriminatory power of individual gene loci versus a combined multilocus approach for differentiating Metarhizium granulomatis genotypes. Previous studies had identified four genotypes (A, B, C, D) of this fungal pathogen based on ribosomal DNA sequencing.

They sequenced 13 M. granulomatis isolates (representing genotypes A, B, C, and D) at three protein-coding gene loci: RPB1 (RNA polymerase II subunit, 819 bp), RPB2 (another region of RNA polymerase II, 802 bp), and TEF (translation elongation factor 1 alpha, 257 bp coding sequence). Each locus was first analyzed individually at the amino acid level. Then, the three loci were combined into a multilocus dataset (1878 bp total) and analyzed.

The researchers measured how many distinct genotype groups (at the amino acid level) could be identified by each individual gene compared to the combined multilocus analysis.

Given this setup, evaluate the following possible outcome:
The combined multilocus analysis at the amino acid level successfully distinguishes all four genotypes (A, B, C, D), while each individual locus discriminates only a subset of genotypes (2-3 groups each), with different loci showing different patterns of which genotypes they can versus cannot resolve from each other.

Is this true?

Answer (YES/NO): NO